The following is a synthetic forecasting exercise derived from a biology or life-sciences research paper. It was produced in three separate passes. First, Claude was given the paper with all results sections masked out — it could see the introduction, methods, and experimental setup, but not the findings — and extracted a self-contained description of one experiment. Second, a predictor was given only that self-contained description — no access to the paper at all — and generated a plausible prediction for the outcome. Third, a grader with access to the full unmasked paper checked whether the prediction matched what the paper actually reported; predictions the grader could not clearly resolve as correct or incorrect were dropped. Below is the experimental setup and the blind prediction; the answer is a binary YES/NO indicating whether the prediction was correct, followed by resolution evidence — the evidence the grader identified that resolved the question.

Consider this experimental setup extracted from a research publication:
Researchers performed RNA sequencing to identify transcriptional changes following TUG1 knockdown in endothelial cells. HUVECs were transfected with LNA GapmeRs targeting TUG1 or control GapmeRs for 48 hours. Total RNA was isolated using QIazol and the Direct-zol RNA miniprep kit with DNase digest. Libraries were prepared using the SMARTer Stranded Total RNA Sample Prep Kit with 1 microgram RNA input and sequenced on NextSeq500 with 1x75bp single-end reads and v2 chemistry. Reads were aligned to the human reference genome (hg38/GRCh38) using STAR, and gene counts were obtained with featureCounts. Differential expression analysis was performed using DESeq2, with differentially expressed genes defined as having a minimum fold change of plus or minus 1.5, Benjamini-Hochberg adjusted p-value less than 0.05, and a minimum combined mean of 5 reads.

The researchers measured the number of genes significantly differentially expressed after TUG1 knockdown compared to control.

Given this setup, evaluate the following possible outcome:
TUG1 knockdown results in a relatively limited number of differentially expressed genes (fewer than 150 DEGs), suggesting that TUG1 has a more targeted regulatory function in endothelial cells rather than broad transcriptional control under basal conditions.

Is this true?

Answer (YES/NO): NO